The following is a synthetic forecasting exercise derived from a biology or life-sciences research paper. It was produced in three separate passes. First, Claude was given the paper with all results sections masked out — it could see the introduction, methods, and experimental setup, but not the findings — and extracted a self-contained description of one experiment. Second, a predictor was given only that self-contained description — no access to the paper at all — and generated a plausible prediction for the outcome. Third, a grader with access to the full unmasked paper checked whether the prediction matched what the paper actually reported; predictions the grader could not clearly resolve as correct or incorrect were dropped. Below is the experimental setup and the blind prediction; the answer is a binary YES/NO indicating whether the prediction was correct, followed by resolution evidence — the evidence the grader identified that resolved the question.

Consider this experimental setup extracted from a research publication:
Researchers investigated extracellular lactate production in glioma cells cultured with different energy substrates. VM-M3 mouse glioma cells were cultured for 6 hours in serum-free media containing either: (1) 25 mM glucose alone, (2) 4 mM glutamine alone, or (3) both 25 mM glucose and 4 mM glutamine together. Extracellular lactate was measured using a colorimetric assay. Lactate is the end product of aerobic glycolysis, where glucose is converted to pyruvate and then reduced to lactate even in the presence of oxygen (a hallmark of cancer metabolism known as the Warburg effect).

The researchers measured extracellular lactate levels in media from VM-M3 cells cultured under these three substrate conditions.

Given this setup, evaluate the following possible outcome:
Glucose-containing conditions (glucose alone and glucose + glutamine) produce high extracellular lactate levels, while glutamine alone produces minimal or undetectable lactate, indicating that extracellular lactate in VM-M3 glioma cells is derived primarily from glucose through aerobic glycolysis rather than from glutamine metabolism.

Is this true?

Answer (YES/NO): YES